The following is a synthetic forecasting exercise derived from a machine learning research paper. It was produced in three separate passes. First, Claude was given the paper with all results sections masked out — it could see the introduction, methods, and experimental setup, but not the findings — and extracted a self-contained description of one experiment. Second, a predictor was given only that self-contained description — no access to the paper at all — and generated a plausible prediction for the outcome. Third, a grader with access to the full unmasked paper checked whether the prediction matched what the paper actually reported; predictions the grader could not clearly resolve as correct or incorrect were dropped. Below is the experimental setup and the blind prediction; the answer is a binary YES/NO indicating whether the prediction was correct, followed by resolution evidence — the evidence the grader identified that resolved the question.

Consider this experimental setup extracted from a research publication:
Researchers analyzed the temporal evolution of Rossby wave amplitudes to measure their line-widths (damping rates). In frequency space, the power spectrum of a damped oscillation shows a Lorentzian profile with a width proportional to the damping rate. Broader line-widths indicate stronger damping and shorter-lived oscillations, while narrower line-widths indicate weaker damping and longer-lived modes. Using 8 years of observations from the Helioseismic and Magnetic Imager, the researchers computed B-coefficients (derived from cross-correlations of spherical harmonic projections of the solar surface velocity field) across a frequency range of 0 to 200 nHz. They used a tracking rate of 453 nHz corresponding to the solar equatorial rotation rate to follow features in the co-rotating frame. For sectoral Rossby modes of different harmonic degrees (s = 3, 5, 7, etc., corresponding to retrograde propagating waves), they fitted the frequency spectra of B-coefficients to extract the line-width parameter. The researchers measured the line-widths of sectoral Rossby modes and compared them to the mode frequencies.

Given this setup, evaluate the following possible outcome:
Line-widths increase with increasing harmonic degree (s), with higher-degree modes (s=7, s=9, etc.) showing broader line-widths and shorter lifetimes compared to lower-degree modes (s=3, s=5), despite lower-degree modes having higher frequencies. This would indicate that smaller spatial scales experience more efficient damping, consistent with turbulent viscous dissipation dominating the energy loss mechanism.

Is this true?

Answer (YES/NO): NO